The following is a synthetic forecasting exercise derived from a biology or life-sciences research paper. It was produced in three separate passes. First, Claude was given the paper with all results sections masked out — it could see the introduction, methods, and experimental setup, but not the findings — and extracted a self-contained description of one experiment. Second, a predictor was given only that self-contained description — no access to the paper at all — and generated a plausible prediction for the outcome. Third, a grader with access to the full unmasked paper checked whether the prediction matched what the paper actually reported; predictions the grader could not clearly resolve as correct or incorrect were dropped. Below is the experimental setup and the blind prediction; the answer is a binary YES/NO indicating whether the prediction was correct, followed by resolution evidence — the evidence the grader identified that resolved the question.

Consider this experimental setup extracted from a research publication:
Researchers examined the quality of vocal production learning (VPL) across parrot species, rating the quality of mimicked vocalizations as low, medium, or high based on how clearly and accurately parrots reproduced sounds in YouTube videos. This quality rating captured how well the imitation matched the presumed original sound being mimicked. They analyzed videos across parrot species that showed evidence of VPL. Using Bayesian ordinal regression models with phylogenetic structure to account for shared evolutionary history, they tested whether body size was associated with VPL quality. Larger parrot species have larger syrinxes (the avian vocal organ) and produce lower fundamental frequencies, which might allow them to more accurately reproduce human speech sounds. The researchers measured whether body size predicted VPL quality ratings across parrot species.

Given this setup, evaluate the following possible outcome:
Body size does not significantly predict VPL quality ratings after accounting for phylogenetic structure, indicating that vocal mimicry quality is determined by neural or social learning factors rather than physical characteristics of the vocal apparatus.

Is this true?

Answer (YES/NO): NO